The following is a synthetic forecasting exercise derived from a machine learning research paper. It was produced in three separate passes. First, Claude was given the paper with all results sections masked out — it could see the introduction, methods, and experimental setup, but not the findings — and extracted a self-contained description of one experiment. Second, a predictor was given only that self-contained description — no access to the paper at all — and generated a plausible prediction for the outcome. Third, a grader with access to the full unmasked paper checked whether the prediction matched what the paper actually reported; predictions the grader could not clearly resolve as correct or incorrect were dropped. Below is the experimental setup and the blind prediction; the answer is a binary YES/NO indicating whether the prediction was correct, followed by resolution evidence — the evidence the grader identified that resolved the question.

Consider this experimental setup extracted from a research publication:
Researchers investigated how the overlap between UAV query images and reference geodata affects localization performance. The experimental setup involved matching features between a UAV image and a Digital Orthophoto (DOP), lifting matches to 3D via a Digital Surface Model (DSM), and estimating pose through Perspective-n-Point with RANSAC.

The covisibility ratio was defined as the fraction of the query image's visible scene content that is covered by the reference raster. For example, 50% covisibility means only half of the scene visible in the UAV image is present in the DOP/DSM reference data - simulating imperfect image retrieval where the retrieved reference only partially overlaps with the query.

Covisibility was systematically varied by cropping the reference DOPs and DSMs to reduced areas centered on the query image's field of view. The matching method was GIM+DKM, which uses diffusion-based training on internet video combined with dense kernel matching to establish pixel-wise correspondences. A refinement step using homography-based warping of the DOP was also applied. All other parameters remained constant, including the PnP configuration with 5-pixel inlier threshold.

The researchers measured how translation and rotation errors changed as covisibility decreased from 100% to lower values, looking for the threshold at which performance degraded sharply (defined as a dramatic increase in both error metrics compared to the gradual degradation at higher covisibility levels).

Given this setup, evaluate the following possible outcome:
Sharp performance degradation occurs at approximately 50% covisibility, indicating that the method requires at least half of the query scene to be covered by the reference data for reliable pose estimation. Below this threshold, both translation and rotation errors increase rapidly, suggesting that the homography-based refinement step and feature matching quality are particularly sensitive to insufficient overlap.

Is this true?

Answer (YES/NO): NO